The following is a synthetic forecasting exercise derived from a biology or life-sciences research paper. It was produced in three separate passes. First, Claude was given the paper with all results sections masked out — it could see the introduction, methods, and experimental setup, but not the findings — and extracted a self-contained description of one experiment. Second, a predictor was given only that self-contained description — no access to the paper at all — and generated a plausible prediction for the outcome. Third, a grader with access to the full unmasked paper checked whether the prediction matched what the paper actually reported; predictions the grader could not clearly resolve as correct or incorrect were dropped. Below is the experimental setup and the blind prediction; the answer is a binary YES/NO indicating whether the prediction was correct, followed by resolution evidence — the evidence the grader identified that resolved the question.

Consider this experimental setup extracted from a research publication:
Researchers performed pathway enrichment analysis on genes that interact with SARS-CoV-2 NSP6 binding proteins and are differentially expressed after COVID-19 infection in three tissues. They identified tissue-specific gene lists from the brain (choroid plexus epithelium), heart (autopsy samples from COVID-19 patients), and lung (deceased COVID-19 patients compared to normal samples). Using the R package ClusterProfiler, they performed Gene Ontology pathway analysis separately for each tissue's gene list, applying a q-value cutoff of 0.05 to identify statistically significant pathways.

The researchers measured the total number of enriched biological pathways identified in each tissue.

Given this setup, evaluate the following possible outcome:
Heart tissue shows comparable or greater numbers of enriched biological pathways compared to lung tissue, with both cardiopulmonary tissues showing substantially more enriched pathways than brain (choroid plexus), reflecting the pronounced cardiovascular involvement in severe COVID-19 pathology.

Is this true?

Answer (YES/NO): NO